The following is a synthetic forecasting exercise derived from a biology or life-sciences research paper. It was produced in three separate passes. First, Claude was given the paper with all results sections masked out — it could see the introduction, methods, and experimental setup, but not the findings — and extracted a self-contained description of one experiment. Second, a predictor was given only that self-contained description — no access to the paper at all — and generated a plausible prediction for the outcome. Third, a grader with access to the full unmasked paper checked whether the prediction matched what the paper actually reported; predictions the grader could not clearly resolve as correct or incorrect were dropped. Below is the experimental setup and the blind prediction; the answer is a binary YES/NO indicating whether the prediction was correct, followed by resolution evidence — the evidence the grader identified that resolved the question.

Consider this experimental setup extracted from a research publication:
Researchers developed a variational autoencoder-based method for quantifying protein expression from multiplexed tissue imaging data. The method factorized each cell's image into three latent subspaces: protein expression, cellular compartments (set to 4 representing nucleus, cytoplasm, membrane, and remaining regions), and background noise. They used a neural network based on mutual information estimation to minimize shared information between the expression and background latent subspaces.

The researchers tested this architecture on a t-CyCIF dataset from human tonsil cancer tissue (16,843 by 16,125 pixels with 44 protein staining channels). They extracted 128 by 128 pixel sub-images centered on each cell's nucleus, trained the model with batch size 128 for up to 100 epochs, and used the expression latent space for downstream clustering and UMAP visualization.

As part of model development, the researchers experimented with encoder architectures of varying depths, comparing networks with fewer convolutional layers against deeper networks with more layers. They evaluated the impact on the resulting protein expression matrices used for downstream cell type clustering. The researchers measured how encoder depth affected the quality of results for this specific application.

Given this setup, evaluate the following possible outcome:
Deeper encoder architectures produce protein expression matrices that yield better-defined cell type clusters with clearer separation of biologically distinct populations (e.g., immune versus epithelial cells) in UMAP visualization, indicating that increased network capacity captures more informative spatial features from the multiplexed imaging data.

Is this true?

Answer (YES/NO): NO